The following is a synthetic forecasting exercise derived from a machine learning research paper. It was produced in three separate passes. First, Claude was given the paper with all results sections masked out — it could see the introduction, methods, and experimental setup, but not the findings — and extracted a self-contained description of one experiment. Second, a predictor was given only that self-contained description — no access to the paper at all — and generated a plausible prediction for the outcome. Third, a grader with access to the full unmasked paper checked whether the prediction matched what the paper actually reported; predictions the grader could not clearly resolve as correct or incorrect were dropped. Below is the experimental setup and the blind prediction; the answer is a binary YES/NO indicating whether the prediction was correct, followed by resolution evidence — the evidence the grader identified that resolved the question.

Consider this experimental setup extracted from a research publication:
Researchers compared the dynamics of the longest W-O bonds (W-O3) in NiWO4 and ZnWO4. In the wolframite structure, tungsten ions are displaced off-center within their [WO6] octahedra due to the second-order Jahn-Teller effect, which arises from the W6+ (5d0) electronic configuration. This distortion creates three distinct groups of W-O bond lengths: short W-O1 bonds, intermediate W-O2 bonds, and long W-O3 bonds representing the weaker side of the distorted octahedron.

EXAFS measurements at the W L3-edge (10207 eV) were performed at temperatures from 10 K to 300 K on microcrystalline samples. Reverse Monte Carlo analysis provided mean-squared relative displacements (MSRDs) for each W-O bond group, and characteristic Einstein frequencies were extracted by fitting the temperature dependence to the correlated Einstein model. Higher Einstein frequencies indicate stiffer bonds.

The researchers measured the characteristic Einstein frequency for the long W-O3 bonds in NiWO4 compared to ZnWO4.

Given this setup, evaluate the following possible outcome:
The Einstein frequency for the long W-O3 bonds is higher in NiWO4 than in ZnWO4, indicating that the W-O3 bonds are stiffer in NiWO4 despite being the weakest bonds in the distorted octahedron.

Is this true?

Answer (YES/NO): NO